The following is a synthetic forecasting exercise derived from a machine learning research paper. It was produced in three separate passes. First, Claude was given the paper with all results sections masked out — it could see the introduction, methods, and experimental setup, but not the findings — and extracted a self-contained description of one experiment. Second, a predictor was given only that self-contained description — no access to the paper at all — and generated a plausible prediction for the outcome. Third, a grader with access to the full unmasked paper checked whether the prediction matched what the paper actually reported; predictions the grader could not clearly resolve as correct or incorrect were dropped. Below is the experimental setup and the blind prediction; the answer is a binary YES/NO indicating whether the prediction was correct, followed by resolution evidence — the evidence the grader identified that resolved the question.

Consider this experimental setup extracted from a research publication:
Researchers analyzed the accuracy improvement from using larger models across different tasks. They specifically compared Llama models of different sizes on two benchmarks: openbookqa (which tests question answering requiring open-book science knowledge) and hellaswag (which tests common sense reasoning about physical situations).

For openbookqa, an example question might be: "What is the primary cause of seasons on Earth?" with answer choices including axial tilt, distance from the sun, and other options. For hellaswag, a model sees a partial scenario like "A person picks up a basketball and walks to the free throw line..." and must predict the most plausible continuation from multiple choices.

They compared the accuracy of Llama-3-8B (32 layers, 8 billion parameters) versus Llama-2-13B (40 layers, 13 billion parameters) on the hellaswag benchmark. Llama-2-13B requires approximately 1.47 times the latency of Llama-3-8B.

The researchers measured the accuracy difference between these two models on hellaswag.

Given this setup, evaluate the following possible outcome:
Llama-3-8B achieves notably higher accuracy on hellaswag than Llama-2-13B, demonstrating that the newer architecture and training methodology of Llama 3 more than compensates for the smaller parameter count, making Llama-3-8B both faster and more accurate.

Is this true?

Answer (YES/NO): NO